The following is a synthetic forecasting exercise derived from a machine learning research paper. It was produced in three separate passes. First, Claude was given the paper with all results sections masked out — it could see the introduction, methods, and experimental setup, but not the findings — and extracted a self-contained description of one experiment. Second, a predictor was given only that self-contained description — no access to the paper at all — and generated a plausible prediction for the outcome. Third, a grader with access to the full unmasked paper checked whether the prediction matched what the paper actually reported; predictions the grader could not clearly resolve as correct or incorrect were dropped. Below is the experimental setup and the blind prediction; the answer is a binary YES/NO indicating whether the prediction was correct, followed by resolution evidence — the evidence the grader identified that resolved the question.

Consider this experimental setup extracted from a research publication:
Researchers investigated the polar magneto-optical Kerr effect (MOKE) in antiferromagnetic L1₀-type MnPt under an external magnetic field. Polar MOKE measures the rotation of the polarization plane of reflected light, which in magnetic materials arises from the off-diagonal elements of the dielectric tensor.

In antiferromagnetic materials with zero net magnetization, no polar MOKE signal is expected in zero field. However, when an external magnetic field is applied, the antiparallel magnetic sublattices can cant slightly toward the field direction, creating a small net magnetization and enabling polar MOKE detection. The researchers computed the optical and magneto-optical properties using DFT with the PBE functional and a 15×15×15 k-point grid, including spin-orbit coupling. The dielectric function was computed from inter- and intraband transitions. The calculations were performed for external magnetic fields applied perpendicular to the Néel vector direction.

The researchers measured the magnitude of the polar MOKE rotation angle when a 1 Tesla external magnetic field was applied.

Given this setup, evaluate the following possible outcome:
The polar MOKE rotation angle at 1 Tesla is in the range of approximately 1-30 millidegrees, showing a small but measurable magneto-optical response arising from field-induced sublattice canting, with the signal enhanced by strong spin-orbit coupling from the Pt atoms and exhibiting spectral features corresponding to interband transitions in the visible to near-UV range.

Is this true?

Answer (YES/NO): NO